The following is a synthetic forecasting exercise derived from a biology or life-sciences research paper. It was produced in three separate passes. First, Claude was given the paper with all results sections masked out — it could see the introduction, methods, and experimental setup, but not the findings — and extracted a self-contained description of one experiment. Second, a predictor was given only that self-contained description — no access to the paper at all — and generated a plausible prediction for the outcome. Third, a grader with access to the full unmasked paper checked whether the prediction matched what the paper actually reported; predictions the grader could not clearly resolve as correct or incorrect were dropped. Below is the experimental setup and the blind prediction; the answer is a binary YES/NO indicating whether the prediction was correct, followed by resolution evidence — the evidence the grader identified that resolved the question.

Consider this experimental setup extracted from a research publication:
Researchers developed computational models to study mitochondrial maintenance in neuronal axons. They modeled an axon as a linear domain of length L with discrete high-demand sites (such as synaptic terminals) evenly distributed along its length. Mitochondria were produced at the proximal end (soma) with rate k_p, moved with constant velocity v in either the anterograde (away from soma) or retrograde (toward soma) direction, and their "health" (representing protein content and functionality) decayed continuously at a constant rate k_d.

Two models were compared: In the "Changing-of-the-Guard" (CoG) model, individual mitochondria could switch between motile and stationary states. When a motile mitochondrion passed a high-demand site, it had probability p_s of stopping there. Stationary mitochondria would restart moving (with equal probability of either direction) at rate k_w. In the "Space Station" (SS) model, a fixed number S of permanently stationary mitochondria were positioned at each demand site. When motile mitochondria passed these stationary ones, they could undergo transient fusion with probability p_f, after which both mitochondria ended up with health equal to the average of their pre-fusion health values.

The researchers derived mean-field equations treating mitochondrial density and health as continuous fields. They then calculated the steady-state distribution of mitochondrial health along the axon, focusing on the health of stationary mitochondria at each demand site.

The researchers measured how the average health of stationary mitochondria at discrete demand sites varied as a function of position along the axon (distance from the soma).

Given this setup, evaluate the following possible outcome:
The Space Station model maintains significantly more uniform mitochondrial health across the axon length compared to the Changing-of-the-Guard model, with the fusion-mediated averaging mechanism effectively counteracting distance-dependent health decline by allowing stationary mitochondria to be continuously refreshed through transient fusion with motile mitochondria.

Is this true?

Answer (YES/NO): NO